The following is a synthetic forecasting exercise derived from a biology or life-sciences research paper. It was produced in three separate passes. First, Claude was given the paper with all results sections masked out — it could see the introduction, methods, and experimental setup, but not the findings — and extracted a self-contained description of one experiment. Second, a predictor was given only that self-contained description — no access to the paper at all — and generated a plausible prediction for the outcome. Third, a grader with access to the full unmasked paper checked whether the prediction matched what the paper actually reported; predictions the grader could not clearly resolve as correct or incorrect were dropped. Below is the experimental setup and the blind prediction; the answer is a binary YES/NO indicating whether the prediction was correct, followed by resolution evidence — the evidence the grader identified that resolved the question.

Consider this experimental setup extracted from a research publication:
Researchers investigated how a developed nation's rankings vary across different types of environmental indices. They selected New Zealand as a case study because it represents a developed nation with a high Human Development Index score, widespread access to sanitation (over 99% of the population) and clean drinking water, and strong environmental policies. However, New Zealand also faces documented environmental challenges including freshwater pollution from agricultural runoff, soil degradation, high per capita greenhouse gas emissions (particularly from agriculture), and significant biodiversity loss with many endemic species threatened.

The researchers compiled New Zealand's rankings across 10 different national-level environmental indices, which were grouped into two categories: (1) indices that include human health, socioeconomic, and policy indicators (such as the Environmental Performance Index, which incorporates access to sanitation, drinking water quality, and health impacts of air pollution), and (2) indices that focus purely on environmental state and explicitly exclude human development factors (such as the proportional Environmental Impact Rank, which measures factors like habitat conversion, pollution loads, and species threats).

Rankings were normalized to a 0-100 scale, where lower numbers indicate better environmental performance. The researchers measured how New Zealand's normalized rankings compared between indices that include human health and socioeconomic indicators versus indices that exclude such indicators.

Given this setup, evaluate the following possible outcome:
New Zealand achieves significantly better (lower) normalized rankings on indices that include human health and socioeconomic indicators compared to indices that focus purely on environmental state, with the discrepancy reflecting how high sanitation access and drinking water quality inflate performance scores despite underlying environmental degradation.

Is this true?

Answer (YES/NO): YES